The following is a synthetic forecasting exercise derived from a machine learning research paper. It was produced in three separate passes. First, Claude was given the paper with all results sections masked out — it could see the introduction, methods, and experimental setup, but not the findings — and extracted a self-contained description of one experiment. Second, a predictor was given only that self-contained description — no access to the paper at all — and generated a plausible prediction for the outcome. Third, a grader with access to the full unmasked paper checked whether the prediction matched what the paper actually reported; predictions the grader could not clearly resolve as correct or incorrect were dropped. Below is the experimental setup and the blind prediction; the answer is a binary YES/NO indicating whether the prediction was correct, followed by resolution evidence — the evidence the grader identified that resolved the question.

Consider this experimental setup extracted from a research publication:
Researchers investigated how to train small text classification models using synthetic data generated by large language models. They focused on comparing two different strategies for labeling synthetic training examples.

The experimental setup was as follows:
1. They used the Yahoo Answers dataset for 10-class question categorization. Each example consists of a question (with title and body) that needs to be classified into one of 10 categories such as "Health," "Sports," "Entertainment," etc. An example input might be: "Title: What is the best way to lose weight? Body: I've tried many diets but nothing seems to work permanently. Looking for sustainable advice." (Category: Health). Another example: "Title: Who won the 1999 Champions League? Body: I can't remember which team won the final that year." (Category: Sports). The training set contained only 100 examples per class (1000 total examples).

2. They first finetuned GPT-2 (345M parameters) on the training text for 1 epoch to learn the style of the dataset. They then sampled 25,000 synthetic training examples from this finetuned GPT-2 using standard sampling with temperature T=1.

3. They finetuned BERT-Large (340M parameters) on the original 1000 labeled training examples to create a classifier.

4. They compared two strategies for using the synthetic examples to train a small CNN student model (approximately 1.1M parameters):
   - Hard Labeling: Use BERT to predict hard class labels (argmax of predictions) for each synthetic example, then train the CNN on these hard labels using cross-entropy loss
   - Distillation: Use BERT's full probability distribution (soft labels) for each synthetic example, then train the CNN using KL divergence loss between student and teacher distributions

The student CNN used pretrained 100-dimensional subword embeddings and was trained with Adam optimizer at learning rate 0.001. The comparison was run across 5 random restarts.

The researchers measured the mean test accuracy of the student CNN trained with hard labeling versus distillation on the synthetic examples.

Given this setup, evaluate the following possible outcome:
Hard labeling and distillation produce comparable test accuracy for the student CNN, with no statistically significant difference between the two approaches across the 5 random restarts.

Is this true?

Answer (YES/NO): NO